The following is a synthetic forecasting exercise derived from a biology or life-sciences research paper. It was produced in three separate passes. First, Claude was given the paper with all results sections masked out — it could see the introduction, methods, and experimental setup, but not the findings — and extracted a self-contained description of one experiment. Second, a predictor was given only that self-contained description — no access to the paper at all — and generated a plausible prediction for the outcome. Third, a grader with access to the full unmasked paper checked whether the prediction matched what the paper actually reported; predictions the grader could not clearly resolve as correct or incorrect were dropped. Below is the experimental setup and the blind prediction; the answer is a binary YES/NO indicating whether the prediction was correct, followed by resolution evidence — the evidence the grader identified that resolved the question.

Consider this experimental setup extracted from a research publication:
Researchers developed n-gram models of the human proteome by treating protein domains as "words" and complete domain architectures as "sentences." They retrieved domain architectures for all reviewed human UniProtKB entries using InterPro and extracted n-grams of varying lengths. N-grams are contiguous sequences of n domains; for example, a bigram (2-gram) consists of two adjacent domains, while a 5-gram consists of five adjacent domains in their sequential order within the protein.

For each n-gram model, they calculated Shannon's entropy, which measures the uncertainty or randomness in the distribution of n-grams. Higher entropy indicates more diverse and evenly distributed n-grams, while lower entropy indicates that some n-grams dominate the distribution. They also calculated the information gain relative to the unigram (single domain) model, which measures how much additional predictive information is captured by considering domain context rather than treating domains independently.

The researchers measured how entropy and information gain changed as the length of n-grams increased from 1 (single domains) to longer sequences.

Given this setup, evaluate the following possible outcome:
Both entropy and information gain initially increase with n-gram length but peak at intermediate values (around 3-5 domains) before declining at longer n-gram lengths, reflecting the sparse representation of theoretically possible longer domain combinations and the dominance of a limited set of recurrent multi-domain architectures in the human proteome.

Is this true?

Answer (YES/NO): NO